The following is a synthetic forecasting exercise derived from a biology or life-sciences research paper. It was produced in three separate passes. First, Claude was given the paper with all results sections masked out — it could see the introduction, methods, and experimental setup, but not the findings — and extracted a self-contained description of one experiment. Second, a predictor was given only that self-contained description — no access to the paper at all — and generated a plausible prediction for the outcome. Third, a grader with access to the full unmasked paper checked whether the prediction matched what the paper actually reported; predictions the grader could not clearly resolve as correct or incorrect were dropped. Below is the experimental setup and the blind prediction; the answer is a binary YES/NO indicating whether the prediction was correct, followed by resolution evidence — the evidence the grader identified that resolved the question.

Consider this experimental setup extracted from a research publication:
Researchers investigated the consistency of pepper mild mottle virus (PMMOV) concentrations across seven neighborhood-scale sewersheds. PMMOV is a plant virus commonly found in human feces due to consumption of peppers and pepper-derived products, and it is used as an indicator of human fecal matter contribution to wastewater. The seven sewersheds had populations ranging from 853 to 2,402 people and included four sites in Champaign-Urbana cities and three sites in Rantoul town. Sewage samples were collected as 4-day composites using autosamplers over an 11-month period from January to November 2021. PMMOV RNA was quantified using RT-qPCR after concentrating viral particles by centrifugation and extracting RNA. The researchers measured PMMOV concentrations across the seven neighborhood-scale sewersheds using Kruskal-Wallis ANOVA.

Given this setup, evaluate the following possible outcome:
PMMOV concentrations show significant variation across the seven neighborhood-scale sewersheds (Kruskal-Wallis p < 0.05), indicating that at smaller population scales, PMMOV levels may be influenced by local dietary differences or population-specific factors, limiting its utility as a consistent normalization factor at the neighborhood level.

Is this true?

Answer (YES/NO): NO